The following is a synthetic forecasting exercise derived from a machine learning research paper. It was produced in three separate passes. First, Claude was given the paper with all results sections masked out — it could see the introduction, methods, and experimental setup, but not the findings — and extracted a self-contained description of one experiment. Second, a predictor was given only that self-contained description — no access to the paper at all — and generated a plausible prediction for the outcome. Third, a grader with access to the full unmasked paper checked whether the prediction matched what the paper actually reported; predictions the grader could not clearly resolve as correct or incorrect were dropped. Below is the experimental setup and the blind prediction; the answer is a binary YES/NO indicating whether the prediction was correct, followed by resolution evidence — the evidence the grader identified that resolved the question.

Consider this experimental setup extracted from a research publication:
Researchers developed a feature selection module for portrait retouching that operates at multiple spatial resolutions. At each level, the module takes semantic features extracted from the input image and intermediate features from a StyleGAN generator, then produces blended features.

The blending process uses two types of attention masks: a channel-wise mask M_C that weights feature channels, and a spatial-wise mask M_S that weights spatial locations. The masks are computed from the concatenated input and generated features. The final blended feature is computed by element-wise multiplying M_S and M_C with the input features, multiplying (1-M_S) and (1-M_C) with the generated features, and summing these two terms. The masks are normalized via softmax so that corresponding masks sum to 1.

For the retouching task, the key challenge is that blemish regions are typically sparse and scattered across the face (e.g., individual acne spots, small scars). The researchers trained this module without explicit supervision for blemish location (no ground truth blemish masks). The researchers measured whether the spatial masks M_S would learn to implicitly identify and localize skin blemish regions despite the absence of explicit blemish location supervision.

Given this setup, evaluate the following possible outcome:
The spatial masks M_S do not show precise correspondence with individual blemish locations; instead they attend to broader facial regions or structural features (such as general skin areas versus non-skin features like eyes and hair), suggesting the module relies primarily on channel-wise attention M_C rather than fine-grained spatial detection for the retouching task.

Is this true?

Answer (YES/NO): NO